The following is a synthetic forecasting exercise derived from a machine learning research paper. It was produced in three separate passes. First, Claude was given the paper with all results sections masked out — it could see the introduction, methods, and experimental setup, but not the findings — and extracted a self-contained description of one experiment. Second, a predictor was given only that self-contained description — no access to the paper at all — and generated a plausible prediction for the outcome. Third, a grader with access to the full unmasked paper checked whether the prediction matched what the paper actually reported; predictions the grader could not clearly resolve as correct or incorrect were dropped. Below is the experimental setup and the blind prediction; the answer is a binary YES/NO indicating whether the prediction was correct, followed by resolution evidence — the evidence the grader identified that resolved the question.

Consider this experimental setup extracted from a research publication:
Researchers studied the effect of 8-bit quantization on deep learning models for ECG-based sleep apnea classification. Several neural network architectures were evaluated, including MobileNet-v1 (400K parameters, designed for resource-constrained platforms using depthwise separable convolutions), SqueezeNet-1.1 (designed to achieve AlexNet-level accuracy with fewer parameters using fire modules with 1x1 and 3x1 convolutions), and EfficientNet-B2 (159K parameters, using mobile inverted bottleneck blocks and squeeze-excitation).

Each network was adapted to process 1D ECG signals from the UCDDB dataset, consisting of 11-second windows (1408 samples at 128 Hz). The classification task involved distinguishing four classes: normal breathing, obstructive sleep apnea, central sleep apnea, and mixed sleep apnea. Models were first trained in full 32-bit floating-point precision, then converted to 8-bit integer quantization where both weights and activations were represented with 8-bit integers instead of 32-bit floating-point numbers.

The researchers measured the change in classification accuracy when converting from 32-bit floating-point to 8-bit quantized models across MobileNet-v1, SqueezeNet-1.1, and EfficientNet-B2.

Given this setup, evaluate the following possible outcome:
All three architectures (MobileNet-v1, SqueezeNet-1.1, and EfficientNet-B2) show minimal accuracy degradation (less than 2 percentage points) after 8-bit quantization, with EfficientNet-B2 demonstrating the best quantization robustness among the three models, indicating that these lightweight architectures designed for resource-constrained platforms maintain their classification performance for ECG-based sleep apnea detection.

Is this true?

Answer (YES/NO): NO